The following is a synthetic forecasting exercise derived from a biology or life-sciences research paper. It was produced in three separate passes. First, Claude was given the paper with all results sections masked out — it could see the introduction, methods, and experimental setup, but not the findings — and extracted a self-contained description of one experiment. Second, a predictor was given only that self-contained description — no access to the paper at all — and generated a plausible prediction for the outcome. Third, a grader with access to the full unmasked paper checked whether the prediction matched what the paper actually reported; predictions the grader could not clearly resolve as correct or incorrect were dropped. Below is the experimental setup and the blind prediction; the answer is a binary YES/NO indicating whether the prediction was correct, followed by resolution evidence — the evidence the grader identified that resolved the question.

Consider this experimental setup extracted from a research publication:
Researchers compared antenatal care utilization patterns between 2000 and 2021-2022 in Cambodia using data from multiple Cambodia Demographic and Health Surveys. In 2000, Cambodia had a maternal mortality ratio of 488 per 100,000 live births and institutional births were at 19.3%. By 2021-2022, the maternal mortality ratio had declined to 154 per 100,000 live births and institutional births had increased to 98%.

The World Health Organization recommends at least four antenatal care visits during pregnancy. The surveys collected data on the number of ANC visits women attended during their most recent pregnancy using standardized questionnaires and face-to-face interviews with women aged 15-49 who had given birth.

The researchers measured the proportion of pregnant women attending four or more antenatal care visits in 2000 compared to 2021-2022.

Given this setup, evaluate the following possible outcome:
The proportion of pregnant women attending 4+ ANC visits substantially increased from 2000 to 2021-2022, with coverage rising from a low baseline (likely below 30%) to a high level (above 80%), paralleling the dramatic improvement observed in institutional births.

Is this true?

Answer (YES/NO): YES